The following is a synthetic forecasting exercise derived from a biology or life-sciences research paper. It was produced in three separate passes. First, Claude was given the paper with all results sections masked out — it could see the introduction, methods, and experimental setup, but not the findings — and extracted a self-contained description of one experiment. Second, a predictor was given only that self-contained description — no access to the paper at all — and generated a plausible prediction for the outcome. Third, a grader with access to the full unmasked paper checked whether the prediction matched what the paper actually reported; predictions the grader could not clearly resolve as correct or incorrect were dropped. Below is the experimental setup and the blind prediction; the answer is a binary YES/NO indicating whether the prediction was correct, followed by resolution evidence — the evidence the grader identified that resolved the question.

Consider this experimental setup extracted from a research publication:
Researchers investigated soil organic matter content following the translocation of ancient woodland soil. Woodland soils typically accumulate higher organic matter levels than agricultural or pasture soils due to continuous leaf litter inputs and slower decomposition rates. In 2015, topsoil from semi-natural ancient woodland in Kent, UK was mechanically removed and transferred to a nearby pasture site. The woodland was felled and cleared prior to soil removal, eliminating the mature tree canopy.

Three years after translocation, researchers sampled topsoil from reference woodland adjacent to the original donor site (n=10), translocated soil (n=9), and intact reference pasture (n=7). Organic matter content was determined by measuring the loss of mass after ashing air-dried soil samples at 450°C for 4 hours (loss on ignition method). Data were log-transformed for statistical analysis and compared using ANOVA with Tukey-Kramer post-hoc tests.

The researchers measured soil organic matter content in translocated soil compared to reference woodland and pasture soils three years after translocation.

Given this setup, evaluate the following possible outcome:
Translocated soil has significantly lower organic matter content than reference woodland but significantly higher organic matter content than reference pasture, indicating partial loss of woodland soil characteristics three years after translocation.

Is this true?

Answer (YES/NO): NO